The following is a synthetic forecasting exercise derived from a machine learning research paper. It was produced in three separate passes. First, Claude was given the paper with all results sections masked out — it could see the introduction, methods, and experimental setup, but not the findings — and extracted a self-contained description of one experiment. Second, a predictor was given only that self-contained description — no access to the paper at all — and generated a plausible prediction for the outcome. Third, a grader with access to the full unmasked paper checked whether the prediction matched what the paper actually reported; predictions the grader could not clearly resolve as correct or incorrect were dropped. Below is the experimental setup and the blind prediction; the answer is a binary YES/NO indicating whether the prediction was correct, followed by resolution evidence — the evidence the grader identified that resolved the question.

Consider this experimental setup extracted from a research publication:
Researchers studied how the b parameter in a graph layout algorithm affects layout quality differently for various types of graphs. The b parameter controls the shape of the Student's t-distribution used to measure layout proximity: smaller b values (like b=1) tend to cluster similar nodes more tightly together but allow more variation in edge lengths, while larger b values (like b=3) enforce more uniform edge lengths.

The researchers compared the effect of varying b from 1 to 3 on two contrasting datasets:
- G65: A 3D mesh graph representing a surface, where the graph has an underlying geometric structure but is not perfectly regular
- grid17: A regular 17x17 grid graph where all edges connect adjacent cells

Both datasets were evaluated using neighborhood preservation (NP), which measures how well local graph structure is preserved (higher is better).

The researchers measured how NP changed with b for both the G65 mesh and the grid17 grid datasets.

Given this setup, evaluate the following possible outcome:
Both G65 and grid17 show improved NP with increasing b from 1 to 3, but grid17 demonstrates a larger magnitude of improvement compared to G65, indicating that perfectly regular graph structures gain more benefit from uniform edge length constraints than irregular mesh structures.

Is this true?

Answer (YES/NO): NO